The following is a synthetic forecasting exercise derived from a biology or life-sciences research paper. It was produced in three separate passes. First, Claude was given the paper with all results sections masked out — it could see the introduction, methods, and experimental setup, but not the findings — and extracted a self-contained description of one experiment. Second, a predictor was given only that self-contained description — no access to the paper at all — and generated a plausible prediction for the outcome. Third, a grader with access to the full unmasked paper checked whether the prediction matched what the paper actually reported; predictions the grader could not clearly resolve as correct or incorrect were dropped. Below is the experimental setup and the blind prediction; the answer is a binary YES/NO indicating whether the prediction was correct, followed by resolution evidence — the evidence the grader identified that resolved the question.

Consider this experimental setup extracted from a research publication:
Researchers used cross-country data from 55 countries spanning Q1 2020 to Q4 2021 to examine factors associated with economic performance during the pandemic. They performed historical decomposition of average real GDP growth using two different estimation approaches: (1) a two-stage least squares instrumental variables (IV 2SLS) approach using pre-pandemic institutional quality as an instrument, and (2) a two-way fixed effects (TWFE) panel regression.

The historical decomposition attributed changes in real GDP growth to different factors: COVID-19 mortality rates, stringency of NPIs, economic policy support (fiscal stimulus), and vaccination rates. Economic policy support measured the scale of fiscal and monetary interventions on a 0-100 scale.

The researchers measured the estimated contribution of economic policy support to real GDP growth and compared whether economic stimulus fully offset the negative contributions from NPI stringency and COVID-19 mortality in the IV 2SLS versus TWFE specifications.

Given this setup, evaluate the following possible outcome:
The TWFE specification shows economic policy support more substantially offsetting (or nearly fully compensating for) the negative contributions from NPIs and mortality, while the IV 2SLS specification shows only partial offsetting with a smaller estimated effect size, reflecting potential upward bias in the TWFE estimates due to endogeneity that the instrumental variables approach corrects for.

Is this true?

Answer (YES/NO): NO